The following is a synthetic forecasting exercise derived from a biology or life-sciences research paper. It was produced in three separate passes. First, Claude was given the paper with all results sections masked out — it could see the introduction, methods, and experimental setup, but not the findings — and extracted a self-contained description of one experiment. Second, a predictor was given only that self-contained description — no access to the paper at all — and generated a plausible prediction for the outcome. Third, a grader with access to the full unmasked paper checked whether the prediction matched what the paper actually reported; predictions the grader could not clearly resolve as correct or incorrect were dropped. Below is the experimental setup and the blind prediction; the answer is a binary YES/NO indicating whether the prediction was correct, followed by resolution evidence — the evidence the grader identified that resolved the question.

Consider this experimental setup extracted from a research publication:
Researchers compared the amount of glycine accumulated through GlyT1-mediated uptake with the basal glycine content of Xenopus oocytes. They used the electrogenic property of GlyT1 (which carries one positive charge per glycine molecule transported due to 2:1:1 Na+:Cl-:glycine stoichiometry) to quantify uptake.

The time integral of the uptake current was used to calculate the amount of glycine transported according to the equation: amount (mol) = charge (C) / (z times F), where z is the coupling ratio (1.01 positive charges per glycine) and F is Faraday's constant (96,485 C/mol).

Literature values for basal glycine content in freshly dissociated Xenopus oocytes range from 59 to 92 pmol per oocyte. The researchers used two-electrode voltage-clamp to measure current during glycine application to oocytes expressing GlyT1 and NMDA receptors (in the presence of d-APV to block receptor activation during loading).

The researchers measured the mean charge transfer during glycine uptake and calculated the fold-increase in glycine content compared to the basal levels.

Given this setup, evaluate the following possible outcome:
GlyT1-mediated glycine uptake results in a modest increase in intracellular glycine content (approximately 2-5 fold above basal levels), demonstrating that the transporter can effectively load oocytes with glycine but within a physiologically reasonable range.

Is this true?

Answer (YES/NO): NO